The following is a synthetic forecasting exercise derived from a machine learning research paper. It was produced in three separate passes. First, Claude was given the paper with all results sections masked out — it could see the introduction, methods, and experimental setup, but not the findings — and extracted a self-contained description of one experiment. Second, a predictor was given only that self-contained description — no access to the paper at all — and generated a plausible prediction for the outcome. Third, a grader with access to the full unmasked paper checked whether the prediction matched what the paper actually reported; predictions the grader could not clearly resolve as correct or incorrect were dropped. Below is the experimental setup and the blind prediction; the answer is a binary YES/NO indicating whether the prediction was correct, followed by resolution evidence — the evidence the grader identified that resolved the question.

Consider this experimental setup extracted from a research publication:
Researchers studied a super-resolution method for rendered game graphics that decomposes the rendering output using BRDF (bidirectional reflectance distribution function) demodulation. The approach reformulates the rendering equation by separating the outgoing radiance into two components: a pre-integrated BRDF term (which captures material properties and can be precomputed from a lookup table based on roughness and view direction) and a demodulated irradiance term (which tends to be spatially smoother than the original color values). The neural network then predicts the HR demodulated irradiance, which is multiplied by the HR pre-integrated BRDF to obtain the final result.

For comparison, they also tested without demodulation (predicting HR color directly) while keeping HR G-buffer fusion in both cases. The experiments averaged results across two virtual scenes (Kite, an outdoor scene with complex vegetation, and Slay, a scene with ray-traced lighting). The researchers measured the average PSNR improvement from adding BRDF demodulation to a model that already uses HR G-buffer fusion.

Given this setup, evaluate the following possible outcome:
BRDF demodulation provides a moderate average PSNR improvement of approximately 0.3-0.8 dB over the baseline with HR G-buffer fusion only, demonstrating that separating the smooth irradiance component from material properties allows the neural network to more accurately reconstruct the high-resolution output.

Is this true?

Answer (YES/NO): NO